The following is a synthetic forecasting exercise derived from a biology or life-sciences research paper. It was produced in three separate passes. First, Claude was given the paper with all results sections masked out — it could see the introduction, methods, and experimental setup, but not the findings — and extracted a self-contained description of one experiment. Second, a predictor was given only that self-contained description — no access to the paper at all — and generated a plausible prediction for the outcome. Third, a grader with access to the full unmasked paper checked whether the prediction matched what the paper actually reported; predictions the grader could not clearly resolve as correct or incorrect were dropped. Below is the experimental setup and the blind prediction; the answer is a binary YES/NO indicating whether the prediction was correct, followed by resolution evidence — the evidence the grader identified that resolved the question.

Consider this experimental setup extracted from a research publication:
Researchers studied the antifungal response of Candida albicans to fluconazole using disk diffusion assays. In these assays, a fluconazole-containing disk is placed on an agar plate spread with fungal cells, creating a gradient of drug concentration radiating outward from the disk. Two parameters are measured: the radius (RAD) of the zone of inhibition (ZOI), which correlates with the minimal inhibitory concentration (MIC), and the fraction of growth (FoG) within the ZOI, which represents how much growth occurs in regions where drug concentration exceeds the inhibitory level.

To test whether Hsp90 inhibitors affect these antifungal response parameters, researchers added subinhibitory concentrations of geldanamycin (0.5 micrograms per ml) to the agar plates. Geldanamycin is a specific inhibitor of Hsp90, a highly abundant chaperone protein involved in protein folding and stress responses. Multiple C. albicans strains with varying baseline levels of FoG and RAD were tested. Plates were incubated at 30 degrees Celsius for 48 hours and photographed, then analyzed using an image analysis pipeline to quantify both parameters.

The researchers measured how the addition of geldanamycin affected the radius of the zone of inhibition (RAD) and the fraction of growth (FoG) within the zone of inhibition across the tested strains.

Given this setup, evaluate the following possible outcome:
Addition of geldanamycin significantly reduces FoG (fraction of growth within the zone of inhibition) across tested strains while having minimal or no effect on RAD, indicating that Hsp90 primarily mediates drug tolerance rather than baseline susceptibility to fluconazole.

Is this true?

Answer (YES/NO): YES